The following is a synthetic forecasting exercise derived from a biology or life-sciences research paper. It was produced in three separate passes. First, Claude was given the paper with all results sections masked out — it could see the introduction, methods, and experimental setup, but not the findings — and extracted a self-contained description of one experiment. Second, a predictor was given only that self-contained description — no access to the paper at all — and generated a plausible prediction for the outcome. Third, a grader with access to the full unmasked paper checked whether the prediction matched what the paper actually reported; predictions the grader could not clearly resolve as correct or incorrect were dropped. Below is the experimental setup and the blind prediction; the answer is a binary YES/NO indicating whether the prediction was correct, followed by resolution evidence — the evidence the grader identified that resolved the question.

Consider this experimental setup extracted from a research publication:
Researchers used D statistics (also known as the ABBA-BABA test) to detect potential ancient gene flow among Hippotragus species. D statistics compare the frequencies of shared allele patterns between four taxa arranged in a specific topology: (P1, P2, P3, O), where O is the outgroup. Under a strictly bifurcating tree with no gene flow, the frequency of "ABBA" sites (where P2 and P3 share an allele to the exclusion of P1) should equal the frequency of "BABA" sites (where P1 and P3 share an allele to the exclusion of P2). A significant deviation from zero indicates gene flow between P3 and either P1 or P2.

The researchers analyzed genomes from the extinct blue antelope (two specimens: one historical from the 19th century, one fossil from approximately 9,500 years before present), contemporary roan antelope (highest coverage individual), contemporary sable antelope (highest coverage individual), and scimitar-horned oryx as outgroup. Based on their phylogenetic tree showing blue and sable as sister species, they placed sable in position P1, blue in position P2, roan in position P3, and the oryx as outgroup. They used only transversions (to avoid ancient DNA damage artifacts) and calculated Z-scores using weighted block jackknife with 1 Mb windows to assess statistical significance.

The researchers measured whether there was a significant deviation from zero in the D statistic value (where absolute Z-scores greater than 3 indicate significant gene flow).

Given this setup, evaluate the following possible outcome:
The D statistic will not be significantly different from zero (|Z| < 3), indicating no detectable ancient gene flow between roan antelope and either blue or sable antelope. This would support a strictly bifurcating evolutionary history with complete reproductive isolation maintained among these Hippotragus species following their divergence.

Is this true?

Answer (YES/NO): NO